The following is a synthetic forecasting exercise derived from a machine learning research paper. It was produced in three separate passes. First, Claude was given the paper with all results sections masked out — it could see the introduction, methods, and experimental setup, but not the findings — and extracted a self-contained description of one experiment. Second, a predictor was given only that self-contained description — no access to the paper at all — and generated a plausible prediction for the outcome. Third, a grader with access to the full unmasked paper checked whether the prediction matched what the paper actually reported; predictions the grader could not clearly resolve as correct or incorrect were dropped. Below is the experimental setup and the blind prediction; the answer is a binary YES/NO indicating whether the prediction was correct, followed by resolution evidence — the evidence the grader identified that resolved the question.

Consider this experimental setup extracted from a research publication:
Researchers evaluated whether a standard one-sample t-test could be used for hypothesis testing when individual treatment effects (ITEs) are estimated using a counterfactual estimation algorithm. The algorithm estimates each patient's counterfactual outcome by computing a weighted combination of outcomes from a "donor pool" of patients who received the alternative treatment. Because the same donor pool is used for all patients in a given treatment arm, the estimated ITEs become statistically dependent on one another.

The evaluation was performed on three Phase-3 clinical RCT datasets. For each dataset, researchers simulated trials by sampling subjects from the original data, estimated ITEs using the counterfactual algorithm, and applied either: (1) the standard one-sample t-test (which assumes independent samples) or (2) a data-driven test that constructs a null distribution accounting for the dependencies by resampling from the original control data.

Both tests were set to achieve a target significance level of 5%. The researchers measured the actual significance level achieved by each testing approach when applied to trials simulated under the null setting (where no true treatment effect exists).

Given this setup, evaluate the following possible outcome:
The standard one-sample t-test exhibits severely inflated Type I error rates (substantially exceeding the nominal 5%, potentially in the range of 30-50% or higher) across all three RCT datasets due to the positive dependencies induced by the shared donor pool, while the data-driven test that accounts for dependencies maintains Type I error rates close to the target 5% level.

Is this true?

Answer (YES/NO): NO